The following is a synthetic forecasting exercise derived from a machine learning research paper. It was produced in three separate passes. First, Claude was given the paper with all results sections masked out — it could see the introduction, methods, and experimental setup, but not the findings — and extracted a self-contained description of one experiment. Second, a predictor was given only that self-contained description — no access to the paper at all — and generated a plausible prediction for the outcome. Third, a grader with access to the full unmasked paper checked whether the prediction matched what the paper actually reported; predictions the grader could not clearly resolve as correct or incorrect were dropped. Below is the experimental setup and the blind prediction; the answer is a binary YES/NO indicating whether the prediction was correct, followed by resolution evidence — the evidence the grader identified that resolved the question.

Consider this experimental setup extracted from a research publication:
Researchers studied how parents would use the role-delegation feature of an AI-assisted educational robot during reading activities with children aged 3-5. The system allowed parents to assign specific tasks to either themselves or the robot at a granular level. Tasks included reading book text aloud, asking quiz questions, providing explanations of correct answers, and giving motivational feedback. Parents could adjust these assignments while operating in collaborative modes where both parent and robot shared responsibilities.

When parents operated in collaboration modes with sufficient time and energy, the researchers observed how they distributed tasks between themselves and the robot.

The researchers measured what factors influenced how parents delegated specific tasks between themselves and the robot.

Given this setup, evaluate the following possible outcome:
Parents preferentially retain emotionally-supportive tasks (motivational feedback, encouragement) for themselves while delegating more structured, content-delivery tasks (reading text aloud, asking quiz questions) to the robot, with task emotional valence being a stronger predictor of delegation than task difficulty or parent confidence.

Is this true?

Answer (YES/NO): NO